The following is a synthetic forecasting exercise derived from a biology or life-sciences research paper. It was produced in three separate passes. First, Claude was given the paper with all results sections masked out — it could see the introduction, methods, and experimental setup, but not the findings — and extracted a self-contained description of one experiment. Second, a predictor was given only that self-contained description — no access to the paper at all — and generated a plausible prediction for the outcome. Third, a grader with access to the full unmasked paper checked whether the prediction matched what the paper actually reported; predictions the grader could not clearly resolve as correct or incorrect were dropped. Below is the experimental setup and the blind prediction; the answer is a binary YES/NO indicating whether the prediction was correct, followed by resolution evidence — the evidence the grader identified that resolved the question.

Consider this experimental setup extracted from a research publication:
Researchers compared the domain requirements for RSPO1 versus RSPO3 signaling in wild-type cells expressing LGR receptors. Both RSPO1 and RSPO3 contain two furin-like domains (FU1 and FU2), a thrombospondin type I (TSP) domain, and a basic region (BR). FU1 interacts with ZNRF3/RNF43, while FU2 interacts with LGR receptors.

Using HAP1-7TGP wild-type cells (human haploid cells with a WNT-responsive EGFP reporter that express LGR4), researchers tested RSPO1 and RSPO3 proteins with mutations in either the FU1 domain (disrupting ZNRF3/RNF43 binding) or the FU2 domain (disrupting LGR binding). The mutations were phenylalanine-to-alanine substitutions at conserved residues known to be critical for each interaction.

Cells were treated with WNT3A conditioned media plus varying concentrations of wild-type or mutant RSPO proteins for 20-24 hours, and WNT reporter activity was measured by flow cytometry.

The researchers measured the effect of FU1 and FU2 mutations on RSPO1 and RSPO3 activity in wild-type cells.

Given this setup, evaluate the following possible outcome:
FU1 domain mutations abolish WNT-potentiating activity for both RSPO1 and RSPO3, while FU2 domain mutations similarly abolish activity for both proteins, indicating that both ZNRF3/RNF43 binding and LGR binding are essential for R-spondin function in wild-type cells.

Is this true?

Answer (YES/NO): NO